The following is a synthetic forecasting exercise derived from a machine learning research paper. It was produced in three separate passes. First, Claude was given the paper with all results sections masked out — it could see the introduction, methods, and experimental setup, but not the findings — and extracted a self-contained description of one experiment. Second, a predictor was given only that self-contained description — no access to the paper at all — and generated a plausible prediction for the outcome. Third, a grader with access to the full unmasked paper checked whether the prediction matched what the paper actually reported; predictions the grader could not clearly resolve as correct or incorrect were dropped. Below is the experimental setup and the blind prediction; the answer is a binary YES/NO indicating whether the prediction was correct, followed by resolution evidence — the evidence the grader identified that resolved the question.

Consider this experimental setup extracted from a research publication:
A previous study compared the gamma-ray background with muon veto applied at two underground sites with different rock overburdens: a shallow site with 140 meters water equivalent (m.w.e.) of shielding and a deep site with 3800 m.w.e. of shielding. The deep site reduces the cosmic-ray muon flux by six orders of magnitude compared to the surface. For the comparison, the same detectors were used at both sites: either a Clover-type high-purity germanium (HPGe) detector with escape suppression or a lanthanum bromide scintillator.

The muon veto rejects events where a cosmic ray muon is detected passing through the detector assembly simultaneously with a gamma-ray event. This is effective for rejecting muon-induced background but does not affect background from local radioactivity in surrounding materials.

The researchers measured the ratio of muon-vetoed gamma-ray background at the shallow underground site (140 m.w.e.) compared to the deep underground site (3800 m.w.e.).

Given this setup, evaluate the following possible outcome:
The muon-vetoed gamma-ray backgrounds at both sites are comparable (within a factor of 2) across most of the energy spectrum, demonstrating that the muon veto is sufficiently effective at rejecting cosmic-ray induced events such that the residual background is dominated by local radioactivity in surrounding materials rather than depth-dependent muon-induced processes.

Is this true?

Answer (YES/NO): NO